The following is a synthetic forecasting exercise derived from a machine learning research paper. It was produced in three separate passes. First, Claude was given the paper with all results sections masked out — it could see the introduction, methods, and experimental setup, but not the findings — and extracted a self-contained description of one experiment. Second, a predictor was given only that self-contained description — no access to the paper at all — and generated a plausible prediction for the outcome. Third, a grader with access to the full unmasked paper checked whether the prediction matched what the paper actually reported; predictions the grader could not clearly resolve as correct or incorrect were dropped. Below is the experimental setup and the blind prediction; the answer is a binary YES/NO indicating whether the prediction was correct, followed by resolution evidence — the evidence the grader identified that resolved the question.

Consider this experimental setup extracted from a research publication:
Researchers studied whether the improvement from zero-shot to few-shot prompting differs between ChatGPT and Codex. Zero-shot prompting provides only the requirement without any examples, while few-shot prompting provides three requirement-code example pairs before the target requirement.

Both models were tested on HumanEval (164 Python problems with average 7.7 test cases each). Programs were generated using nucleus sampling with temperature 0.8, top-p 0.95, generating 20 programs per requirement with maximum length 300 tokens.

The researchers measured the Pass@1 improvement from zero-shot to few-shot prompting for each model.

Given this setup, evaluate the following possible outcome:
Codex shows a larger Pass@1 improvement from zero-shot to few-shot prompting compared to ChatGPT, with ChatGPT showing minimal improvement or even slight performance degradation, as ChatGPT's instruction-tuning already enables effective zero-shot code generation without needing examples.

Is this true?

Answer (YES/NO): NO